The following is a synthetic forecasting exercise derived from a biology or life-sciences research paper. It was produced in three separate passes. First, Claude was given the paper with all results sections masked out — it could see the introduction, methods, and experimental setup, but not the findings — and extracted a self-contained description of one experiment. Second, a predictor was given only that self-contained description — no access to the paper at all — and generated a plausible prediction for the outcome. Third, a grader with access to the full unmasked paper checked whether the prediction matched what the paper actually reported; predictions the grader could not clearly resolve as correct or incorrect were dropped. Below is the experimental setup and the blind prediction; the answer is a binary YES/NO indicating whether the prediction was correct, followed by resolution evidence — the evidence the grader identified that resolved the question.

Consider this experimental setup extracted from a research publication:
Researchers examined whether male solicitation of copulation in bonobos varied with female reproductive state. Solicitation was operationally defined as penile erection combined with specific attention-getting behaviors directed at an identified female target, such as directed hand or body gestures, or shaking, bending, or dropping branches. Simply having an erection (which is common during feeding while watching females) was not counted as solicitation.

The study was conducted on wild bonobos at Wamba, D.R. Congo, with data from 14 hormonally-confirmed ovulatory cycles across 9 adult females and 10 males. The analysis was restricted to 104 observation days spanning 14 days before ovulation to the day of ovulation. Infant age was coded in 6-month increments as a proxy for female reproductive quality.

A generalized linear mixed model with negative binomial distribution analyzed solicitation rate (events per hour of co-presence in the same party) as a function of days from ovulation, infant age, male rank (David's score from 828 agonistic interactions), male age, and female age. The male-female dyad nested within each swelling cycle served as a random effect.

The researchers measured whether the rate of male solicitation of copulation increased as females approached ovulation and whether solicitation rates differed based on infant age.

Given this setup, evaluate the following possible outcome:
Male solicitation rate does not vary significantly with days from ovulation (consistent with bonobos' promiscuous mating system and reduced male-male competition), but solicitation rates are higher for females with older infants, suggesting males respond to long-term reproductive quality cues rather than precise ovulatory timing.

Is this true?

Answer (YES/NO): NO